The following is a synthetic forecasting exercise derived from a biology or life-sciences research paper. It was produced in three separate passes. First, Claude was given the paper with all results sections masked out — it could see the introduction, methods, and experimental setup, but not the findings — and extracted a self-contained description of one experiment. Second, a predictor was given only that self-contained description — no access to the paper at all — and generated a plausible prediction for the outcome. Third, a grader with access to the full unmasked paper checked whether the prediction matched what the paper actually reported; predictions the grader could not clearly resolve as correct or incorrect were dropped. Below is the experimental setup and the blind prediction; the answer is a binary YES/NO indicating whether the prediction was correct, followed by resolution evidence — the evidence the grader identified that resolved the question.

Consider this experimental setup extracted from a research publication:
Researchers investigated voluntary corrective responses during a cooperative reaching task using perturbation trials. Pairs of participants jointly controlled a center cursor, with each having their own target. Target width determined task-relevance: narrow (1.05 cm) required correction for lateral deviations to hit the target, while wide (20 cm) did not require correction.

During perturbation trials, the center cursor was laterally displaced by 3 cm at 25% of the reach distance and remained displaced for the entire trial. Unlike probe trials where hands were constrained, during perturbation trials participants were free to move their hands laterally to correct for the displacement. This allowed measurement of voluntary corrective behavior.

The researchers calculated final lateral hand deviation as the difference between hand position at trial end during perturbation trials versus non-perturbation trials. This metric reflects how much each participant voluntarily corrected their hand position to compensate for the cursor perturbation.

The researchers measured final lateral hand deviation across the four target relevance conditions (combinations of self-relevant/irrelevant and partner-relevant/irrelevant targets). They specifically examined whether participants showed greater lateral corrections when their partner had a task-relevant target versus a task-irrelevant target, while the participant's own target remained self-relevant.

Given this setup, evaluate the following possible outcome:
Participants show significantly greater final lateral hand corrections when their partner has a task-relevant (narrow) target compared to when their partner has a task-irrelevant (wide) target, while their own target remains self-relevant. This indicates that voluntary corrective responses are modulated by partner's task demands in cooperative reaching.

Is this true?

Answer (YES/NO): NO